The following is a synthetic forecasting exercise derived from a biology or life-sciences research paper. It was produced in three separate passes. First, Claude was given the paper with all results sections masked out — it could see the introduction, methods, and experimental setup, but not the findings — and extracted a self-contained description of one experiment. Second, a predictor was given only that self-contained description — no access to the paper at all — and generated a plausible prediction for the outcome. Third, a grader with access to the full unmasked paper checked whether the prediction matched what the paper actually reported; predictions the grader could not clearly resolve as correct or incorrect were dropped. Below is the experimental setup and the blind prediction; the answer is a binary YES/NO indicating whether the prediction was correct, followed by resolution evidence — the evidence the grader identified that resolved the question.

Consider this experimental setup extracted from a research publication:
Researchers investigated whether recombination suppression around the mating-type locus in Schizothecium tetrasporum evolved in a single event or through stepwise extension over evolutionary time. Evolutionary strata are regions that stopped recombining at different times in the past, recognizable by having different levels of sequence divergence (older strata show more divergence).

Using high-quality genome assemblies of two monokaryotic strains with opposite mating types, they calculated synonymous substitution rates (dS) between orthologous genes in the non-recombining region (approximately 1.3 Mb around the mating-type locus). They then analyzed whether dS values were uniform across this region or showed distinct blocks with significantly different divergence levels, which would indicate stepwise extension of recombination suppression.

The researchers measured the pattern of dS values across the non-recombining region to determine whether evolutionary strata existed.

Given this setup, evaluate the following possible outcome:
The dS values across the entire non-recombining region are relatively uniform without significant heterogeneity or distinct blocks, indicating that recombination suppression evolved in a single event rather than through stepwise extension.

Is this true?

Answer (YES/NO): NO